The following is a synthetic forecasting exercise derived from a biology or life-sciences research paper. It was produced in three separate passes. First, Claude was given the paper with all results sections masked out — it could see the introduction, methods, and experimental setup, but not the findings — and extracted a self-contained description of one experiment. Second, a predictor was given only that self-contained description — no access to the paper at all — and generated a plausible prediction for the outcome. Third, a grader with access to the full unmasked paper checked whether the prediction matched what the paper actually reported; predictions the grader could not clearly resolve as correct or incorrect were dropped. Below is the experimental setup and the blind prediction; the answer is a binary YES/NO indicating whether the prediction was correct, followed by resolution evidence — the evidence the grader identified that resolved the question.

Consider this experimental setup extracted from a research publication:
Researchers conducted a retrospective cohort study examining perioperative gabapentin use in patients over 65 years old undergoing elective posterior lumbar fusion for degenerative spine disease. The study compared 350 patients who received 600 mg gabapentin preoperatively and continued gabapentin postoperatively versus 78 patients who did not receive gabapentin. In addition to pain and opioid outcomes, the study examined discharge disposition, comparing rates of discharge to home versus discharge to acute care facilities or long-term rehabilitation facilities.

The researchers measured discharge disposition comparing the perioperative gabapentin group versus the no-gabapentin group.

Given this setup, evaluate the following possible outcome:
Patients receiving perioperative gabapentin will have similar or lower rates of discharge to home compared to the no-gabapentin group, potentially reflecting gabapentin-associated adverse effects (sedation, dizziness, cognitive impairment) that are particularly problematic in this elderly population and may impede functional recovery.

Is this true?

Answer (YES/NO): YES